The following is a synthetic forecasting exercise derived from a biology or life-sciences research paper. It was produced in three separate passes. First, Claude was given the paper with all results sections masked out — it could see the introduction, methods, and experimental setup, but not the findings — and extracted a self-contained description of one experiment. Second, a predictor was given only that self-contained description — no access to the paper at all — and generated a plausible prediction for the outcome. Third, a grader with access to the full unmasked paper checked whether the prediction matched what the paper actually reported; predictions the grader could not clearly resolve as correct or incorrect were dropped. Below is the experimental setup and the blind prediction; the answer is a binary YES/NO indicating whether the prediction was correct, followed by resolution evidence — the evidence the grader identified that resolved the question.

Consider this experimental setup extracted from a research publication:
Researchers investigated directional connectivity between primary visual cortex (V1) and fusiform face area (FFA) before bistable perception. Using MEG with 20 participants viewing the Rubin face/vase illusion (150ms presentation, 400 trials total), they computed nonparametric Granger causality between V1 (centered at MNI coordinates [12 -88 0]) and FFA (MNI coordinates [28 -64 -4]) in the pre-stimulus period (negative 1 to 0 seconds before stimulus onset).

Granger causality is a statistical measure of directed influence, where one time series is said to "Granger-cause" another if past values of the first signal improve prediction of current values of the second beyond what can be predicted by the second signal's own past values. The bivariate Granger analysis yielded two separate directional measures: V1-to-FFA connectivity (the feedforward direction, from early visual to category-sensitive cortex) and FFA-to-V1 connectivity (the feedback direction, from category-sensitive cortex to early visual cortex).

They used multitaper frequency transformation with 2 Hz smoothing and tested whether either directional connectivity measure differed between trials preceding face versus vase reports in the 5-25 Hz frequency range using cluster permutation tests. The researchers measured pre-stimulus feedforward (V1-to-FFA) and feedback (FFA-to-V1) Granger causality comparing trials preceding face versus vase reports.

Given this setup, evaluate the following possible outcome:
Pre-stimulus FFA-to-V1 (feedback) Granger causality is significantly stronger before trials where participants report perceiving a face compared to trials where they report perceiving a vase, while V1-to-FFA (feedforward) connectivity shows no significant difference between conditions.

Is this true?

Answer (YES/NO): YES